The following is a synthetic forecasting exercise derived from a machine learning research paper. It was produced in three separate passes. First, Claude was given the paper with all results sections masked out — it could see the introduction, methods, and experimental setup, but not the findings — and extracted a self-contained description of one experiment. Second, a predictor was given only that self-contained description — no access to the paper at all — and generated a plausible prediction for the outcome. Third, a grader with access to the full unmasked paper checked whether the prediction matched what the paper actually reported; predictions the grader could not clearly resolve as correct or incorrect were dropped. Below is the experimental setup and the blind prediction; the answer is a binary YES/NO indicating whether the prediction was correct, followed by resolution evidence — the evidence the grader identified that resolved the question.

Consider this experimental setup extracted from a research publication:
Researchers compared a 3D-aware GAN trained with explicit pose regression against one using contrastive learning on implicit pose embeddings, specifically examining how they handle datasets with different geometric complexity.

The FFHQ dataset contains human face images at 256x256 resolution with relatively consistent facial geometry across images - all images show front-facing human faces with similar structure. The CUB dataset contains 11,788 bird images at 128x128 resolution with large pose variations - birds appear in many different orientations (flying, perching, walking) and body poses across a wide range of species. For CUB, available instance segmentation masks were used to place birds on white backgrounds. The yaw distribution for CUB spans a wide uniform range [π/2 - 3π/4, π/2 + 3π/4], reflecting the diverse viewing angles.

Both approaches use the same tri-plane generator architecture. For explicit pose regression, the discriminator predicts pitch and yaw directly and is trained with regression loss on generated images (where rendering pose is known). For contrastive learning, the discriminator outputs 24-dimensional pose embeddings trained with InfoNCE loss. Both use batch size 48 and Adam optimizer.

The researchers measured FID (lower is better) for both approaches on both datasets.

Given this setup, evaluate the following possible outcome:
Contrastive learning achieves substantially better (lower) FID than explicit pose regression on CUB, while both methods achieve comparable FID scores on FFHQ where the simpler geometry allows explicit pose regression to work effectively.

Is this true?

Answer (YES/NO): NO